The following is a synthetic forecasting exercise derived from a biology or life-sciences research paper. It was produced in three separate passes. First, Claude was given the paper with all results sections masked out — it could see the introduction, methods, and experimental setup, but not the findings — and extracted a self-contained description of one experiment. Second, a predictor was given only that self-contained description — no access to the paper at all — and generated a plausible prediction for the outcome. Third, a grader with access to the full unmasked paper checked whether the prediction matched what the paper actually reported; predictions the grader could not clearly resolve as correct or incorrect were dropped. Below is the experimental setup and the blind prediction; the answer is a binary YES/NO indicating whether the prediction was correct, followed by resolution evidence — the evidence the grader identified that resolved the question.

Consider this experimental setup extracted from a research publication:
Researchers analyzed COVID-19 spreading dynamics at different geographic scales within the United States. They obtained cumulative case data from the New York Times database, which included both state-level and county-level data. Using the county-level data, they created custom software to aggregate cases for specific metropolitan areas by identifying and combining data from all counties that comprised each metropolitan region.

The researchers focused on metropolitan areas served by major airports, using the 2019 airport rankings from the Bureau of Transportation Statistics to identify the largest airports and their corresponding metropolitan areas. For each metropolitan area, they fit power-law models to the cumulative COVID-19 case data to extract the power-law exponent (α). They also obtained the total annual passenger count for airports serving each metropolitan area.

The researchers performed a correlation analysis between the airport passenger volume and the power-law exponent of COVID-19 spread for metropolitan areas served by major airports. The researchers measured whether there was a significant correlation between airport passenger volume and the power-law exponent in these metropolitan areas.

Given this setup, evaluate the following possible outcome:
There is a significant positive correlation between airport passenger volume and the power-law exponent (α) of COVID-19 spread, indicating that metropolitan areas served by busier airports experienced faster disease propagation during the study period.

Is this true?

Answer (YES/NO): YES